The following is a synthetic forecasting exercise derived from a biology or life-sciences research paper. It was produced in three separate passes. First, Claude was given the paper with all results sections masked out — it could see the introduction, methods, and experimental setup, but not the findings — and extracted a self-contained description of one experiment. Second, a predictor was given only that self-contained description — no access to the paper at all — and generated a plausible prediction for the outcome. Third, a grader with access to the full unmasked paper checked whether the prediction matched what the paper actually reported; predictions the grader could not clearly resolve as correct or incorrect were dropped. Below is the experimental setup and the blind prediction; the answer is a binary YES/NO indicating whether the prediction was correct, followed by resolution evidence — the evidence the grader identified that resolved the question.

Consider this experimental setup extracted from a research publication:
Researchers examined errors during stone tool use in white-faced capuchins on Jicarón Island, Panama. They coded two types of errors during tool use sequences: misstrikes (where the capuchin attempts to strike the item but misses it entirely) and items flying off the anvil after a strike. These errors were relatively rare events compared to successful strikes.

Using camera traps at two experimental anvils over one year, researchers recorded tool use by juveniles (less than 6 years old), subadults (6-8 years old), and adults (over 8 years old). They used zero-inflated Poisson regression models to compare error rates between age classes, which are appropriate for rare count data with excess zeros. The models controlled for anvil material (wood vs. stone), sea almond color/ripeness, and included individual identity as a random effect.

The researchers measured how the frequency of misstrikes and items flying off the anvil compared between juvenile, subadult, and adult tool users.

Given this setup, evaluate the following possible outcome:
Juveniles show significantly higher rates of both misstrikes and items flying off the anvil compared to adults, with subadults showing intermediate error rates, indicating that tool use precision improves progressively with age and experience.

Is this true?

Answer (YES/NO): NO